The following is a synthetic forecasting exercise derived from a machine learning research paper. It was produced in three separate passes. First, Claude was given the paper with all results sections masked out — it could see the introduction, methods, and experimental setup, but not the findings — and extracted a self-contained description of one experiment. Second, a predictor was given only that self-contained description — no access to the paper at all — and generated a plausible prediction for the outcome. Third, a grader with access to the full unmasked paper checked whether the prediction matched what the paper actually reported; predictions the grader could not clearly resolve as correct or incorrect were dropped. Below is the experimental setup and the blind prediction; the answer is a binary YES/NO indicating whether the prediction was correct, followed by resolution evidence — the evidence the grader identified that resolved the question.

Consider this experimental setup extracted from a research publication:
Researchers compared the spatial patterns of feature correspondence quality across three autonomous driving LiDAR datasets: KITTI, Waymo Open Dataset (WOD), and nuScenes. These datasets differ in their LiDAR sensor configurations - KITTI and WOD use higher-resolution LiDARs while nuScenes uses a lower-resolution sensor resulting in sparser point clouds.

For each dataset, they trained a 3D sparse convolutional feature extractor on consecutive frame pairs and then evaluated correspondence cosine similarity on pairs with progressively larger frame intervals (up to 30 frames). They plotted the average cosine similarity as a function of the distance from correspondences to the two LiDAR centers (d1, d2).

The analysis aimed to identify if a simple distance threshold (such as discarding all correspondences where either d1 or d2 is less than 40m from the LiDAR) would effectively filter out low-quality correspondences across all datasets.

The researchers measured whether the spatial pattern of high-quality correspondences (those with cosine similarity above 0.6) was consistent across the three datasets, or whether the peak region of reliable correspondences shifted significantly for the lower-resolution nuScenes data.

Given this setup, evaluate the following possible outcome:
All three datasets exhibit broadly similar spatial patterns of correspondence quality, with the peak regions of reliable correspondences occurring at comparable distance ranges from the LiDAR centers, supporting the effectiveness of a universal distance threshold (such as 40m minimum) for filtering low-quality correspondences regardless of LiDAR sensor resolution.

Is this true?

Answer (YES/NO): NO